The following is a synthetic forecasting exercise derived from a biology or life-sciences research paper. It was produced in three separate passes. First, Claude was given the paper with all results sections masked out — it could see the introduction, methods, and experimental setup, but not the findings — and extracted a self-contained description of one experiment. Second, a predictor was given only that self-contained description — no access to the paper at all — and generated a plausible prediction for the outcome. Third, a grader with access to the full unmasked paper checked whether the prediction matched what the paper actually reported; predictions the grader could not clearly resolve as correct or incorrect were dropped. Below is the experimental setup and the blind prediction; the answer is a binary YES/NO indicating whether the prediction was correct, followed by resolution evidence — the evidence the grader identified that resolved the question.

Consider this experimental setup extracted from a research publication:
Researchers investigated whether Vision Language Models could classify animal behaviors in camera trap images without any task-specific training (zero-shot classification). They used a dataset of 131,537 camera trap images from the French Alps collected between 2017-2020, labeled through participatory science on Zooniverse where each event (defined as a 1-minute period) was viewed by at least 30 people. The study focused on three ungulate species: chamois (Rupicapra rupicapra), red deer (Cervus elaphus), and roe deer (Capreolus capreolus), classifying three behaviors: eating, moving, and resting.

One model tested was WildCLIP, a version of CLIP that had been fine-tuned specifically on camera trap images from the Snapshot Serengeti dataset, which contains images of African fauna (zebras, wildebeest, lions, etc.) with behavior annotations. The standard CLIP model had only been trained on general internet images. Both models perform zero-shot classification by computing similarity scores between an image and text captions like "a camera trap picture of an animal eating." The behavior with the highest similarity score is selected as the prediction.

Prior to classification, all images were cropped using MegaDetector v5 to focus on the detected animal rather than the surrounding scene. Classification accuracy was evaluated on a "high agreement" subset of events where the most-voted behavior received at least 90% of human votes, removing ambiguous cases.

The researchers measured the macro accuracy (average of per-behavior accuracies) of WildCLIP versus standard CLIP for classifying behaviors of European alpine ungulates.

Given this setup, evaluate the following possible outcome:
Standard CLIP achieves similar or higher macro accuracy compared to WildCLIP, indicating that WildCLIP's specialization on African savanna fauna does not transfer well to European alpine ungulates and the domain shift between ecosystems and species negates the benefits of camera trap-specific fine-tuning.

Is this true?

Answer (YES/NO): NO